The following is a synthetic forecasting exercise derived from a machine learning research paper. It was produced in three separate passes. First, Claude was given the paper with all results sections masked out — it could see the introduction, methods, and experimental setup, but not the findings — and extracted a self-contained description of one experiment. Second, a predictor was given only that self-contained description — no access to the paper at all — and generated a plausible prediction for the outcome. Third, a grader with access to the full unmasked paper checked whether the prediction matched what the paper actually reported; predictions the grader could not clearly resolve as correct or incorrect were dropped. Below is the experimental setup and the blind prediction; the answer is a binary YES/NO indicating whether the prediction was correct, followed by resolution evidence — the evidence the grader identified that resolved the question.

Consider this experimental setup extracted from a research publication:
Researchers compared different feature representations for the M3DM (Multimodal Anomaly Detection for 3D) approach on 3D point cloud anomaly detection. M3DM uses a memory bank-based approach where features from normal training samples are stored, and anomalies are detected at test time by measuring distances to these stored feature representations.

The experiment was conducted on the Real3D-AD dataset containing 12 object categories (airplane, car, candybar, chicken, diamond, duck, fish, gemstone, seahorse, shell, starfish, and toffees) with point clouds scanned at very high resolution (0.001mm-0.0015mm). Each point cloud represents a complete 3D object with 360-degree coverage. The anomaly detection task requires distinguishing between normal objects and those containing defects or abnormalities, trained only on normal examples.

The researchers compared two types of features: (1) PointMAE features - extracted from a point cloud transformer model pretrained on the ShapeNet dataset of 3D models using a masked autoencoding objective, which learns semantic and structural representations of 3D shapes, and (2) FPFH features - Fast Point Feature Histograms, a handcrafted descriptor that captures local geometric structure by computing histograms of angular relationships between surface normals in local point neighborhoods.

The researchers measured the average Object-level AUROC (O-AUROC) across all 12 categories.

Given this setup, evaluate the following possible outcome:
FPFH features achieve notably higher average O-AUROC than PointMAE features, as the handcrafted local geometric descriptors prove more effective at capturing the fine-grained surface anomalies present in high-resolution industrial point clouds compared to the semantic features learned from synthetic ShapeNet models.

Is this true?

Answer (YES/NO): YES